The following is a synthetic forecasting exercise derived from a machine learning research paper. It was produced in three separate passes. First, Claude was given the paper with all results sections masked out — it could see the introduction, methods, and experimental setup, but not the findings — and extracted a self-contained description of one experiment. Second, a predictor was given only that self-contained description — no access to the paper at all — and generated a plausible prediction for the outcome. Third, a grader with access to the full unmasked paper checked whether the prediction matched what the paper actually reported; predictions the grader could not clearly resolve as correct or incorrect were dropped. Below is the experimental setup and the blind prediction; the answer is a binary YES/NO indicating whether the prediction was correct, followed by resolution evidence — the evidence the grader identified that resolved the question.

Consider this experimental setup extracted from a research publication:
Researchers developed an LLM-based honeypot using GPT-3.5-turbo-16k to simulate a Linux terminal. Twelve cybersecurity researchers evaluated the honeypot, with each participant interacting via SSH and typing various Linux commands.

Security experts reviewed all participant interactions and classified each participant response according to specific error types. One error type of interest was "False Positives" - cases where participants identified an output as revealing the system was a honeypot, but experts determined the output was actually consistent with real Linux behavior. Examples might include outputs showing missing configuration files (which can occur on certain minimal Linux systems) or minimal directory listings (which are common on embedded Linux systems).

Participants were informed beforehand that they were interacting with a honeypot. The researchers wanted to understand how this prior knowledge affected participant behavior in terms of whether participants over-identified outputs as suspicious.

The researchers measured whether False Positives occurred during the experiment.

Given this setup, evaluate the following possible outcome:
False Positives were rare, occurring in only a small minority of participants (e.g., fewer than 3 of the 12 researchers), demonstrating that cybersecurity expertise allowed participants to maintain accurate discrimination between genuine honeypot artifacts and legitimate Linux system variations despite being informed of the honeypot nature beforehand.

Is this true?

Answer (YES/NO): NO